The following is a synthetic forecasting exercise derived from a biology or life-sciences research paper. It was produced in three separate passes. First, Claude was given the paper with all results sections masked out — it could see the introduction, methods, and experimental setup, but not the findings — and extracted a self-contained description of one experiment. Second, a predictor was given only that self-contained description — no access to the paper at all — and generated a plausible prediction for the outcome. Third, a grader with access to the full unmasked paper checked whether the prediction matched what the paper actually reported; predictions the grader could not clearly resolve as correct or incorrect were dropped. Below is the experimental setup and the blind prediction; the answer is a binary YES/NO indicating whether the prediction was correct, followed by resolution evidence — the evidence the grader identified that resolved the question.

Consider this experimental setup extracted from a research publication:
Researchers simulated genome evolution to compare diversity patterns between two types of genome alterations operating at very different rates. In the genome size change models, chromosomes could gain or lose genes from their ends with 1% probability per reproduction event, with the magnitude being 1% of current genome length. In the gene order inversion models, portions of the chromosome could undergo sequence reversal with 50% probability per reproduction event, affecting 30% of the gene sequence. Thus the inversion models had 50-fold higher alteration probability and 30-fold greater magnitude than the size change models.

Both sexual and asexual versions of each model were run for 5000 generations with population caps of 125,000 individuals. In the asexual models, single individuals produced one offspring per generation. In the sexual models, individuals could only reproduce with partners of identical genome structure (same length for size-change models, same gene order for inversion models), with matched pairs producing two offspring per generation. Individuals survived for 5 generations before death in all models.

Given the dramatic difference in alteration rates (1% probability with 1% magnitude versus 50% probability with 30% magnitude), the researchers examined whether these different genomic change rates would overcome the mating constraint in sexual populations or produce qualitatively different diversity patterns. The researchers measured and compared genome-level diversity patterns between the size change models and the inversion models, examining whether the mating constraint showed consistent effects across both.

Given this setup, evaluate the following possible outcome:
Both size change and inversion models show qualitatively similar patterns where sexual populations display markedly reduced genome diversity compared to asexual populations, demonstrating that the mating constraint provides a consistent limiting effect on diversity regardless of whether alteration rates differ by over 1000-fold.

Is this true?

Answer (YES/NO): YES